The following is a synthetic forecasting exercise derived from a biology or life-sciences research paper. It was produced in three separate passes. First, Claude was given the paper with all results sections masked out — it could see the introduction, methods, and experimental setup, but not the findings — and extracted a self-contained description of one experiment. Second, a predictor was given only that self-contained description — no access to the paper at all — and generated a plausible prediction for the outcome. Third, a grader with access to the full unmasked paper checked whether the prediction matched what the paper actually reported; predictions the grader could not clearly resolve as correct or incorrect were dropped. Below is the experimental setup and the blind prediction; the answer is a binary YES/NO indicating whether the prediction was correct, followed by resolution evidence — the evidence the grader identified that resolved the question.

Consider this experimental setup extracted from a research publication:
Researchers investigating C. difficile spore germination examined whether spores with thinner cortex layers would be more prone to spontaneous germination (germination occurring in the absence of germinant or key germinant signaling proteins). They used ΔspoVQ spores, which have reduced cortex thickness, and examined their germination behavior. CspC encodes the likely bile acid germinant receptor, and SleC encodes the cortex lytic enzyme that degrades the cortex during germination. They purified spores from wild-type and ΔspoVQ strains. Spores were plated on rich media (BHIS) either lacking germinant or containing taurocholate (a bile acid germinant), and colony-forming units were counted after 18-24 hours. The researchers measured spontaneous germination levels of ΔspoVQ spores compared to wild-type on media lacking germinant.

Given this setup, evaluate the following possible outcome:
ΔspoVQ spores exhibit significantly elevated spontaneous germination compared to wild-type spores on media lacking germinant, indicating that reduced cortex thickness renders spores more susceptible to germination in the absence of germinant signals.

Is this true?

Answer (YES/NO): NO